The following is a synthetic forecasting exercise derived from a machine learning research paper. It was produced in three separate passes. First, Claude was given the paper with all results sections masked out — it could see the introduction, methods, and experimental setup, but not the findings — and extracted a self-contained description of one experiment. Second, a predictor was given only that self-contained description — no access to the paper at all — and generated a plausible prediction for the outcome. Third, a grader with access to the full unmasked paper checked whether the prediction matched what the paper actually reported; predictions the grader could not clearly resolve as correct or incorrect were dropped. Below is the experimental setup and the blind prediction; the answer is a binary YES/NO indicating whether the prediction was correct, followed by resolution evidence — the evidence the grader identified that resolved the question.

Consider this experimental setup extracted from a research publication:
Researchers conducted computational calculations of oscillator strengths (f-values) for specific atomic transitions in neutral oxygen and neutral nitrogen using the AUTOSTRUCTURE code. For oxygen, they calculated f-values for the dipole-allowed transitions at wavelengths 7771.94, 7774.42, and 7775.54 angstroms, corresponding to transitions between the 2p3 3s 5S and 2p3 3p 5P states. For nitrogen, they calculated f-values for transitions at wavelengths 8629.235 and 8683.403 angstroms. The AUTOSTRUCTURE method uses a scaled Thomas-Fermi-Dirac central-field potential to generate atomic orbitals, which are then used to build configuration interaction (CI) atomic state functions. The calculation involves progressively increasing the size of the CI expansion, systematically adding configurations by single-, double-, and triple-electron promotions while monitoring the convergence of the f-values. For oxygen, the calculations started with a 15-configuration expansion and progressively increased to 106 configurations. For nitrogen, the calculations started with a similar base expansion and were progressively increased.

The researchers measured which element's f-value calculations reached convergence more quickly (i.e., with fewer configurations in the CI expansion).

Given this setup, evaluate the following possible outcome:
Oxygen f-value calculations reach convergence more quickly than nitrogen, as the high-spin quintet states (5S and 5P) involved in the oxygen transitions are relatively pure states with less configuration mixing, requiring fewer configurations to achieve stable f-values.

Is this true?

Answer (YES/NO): YES